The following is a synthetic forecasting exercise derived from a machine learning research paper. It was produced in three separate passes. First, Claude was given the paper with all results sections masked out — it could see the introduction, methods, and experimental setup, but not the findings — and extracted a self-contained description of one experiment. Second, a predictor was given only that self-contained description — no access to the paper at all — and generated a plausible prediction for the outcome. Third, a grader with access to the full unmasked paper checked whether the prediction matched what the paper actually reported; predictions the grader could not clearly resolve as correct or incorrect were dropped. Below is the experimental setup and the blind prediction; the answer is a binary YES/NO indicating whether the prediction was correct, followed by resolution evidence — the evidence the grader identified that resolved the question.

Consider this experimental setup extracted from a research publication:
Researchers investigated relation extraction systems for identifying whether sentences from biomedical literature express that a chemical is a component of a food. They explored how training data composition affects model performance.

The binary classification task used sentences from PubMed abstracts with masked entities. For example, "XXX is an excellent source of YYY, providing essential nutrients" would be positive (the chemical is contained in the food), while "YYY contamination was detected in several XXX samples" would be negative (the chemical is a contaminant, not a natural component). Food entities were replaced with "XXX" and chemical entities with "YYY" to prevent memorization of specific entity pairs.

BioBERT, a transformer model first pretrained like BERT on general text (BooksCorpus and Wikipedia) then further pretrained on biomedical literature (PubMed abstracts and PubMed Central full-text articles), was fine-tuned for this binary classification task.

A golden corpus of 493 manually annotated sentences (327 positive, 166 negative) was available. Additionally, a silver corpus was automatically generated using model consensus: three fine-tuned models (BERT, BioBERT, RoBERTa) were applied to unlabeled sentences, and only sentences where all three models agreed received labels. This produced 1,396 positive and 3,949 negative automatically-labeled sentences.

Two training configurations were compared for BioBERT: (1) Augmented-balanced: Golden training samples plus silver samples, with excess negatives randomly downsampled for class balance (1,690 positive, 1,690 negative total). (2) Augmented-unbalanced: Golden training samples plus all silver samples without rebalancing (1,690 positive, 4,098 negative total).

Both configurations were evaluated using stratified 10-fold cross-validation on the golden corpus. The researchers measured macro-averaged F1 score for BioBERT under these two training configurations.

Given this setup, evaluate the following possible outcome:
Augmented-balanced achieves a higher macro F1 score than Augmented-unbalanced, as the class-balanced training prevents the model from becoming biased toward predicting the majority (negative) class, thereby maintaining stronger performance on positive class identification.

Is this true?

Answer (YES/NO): NO